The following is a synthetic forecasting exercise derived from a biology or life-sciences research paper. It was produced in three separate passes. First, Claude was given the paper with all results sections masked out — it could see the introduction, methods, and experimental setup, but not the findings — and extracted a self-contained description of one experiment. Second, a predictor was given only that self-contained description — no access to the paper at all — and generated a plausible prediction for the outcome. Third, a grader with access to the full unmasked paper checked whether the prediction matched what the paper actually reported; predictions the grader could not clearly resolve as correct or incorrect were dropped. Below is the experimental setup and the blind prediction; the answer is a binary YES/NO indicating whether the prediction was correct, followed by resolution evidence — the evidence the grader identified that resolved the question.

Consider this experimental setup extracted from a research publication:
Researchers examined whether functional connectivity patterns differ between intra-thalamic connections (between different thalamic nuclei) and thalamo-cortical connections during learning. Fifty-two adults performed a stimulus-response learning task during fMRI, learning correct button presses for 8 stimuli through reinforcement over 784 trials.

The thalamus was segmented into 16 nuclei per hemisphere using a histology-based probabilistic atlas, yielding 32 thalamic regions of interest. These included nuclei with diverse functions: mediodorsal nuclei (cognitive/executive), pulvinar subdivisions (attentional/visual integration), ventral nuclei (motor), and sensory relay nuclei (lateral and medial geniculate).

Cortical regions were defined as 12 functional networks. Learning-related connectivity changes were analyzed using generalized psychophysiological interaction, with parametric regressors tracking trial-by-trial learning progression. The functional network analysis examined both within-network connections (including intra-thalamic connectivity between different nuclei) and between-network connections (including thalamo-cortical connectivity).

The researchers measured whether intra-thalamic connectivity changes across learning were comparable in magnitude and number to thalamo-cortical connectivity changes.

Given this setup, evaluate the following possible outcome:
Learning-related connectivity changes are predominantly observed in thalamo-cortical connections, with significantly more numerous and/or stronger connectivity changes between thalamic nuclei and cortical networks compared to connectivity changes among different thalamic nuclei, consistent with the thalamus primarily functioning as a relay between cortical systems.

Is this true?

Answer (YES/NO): NO